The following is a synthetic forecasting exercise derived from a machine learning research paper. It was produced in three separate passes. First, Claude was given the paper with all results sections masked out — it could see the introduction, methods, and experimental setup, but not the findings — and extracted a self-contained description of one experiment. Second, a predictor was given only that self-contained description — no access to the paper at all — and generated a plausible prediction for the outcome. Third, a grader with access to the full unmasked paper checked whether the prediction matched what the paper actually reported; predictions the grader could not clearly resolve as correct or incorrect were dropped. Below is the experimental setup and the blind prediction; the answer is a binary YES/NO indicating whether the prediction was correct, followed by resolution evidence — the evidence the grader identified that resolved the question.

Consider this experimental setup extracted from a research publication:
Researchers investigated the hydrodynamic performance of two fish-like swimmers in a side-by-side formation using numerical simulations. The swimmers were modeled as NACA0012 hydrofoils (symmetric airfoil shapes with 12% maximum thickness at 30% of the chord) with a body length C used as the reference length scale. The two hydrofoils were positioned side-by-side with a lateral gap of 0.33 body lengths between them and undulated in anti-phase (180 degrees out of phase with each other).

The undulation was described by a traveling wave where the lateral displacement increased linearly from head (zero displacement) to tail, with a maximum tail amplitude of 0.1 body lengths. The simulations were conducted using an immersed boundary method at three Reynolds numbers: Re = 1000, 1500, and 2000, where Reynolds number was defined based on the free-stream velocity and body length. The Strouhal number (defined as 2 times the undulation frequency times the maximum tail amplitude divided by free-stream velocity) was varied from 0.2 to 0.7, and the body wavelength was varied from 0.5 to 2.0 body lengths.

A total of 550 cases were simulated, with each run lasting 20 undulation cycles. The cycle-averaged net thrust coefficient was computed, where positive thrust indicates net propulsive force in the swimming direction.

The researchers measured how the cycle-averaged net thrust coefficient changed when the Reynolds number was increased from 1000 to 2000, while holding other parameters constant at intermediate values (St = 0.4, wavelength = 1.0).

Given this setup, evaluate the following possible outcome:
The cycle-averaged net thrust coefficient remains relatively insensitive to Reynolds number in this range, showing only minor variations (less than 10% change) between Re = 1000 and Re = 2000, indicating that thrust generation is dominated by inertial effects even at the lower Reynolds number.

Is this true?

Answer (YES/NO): YES